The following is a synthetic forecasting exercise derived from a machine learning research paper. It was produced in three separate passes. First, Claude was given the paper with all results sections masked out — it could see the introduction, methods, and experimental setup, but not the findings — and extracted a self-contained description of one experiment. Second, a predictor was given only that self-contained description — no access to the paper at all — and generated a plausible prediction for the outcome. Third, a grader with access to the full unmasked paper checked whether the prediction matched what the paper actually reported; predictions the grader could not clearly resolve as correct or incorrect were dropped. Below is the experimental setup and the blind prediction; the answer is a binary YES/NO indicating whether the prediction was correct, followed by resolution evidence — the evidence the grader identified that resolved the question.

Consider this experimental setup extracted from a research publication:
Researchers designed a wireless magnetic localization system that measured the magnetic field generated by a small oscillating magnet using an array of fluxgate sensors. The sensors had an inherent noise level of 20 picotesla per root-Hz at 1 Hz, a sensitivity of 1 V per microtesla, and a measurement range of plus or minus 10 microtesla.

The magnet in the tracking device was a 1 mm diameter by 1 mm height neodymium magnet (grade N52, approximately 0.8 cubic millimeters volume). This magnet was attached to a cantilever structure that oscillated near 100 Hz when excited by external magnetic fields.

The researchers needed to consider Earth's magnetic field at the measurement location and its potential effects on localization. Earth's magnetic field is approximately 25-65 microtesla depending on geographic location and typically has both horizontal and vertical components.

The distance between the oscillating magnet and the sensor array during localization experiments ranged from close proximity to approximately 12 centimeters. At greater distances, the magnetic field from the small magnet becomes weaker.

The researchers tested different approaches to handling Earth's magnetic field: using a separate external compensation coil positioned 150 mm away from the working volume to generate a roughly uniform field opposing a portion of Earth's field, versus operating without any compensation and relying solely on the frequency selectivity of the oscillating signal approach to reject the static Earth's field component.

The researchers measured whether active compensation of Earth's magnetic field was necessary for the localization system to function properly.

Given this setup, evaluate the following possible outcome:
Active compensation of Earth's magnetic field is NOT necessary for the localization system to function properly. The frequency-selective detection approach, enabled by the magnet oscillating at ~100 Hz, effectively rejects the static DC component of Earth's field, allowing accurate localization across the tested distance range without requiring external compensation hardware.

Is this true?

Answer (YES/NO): YES